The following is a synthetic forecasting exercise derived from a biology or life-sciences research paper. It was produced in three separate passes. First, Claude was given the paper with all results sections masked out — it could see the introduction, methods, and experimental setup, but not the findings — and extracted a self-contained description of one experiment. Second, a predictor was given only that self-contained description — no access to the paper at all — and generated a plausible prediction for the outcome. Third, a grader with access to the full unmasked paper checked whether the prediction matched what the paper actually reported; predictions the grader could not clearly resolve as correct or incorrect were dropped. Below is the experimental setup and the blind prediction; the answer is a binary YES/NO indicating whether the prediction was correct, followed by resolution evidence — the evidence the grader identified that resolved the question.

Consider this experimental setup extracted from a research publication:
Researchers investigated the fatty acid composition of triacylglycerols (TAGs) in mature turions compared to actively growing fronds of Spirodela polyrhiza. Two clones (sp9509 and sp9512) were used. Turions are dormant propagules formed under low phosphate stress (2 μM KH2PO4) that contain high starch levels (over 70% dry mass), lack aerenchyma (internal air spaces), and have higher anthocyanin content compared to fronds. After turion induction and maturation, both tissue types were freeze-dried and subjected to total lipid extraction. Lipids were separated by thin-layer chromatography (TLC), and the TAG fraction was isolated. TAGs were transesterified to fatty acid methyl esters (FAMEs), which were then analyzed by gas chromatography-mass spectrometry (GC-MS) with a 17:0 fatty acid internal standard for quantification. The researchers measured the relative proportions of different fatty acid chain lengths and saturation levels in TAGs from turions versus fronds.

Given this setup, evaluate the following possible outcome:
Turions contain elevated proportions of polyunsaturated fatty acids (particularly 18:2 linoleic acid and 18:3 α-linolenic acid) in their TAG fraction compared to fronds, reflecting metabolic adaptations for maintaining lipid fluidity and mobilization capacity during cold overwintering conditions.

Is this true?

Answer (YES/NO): NO